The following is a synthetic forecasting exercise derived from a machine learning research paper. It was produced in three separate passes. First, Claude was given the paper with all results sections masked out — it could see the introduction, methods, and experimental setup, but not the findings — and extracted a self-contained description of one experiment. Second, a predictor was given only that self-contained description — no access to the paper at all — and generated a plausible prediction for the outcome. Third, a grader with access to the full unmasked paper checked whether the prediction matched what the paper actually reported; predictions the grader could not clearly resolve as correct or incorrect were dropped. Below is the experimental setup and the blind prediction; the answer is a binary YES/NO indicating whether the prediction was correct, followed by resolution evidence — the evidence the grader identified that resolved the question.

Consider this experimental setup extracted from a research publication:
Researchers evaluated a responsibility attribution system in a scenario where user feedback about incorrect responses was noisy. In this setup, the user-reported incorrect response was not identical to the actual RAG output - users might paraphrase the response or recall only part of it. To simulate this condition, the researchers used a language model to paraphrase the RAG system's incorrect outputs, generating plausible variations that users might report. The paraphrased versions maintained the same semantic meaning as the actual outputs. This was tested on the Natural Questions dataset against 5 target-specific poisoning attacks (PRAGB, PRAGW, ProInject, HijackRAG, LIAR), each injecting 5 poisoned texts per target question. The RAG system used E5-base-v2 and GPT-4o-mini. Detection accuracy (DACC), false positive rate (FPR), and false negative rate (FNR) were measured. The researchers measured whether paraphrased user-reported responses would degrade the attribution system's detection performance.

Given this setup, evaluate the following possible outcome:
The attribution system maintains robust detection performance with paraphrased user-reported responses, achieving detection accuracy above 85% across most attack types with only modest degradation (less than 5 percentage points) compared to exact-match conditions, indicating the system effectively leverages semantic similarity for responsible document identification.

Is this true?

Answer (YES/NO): YES